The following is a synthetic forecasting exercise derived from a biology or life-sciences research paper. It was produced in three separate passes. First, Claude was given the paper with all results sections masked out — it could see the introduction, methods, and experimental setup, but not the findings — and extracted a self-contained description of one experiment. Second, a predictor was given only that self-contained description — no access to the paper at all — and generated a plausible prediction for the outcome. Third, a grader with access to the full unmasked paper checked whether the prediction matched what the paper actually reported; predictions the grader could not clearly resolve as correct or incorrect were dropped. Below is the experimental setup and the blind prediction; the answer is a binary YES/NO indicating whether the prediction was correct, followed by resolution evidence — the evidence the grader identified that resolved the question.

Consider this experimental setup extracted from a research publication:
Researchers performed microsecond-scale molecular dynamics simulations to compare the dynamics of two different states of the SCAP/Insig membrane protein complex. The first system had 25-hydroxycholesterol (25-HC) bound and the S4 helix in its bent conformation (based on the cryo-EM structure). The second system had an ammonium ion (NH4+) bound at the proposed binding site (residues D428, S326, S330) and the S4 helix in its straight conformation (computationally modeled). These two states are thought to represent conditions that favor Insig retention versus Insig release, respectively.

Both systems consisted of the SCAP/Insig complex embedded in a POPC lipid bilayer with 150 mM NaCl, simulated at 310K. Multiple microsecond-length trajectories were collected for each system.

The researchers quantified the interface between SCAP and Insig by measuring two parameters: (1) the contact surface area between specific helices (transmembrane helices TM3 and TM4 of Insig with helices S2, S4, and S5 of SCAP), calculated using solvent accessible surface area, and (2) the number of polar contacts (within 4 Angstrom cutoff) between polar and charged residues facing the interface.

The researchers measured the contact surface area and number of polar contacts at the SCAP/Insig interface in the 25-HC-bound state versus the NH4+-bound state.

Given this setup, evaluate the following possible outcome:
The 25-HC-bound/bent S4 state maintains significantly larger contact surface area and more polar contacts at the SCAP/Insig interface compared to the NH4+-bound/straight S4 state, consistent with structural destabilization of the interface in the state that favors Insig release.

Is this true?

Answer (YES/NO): YES